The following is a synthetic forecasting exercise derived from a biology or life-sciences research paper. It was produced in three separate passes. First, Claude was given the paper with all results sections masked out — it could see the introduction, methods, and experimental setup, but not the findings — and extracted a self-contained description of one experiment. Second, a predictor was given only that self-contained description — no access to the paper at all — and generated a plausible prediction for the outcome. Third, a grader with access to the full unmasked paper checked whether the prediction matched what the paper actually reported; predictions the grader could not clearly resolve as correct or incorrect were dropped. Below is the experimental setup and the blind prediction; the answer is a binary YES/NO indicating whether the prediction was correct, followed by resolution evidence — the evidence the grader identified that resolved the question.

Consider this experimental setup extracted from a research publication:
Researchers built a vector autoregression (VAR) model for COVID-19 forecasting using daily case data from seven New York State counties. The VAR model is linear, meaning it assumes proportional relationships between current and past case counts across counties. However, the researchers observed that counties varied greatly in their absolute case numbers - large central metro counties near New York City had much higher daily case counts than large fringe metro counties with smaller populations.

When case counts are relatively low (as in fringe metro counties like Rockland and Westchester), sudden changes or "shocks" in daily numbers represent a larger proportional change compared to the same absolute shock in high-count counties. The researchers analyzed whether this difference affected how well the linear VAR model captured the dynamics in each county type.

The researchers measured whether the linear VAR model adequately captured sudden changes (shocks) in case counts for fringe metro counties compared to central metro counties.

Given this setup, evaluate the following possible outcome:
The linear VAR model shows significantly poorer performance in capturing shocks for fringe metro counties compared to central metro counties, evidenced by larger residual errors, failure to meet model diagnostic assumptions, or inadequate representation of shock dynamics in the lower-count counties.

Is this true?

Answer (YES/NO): YES